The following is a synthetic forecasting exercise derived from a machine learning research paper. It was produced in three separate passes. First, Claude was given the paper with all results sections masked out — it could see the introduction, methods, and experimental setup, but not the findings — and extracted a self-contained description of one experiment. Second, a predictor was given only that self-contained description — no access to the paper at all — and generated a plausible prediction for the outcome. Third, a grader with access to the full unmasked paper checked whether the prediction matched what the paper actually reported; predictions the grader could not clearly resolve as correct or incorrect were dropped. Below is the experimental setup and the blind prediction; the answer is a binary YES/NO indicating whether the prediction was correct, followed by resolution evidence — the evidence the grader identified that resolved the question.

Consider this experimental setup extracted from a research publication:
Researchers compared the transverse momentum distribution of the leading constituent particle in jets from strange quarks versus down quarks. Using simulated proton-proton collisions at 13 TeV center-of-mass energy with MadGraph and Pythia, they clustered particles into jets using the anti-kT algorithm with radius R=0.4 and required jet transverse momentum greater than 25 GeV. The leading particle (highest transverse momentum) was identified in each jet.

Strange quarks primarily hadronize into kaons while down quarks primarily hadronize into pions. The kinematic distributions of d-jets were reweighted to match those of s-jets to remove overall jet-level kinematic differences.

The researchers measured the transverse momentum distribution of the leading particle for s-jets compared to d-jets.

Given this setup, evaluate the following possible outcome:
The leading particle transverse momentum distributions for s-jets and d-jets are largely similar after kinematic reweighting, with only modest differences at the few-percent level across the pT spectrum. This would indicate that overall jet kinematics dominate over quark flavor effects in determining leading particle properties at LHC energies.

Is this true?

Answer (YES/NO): NO